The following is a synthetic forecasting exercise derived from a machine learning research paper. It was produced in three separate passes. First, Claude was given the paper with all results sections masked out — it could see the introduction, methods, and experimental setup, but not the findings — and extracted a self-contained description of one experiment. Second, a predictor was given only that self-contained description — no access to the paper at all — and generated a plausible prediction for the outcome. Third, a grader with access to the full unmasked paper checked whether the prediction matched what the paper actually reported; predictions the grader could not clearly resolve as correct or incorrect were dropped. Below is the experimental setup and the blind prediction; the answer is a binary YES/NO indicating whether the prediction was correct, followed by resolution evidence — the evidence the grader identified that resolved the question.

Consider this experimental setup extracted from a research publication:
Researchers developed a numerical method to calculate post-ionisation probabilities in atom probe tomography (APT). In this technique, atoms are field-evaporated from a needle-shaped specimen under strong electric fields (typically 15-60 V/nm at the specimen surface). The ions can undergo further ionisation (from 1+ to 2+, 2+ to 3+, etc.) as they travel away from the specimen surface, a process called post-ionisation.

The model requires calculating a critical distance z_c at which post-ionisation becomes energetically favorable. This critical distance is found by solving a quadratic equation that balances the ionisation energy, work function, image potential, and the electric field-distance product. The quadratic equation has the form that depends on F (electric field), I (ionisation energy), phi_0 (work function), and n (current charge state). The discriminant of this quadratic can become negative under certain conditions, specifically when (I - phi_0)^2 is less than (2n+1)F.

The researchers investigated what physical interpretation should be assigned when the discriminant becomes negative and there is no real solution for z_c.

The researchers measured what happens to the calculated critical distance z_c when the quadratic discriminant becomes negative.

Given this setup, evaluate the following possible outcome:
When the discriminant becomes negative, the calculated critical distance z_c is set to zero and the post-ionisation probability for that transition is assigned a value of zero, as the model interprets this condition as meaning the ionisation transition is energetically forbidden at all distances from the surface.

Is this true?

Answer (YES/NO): NO